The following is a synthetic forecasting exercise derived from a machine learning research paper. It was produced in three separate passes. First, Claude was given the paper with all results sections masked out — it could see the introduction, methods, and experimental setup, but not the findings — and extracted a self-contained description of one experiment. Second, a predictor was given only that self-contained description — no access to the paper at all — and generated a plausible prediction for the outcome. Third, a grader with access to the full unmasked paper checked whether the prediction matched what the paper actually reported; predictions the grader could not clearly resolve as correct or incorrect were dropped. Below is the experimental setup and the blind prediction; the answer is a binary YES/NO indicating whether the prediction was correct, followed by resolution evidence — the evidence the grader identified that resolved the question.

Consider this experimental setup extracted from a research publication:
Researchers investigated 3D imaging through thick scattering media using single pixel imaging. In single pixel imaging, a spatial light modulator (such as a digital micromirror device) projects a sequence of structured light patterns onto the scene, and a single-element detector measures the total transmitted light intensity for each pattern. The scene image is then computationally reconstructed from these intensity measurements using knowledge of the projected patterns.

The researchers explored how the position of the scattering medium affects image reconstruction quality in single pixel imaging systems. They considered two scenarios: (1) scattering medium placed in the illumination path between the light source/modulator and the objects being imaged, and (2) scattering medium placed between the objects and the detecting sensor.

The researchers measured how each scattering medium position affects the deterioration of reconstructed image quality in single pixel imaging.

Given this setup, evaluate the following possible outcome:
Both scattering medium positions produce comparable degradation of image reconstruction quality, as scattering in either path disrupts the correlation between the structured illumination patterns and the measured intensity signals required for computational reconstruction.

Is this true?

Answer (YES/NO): NO